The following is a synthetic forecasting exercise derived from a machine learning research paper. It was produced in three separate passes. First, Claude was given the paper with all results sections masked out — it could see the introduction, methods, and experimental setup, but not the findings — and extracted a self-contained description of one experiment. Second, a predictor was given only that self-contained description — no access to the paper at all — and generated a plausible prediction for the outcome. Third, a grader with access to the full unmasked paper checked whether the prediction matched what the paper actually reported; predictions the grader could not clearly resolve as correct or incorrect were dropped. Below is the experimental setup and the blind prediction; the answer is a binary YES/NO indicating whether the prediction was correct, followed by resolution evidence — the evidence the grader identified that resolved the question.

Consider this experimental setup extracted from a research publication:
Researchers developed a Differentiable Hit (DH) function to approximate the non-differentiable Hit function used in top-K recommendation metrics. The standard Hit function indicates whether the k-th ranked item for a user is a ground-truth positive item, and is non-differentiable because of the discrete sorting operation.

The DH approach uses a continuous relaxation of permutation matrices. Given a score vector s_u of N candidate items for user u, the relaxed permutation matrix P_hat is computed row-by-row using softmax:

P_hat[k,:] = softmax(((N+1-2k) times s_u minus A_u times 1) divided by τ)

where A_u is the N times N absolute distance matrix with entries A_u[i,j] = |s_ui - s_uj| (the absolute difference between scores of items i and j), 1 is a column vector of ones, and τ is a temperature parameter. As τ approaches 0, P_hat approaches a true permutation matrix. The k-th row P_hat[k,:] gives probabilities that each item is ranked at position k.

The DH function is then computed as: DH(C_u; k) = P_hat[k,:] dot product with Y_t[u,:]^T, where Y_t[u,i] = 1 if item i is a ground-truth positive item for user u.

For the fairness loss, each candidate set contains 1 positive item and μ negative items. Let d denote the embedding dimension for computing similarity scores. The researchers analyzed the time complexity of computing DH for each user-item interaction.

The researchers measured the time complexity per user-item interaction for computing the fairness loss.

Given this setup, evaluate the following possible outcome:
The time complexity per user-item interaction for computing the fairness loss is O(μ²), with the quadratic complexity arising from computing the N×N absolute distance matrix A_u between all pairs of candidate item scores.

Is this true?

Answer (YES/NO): NO